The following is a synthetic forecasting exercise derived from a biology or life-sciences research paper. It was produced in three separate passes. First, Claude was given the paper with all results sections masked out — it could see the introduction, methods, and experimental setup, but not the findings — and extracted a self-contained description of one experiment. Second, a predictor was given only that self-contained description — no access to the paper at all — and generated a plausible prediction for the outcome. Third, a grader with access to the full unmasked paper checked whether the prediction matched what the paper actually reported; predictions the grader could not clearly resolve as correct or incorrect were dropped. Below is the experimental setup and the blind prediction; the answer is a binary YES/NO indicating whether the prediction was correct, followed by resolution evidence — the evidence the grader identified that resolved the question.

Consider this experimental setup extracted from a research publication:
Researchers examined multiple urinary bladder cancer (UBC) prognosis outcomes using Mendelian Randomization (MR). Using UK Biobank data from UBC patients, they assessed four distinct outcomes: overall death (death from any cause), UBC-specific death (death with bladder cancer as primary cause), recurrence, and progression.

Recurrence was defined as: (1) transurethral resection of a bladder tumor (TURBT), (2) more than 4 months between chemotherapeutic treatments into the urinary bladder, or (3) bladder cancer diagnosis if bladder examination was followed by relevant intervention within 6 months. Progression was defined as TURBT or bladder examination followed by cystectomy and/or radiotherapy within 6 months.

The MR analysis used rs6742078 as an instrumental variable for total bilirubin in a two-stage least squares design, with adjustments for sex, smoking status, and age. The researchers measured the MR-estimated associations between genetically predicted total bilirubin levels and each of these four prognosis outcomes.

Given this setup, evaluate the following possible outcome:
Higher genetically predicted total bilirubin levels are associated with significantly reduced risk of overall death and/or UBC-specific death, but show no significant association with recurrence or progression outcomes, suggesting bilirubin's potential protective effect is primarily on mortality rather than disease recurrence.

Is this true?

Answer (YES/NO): NO